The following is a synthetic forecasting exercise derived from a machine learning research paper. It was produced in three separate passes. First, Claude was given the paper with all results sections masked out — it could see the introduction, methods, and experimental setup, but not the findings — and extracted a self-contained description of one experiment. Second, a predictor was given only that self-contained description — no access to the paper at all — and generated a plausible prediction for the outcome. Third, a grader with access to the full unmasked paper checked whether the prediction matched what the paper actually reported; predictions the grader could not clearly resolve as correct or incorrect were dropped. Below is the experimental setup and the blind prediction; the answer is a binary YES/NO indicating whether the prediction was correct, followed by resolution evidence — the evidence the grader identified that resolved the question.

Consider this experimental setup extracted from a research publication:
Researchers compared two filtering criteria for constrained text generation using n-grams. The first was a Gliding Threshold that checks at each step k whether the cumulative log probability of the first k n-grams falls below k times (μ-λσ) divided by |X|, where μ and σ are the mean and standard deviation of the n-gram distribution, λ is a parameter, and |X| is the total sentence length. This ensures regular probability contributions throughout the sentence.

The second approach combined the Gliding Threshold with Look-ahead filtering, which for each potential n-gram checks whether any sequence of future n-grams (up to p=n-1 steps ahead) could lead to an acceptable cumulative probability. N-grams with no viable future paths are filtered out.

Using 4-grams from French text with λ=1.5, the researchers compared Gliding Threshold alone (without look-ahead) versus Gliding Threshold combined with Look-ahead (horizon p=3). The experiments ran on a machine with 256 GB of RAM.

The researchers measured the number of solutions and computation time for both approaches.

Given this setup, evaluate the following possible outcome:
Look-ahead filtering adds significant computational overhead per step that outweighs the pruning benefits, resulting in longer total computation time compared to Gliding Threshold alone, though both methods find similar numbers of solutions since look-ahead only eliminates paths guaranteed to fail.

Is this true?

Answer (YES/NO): NO